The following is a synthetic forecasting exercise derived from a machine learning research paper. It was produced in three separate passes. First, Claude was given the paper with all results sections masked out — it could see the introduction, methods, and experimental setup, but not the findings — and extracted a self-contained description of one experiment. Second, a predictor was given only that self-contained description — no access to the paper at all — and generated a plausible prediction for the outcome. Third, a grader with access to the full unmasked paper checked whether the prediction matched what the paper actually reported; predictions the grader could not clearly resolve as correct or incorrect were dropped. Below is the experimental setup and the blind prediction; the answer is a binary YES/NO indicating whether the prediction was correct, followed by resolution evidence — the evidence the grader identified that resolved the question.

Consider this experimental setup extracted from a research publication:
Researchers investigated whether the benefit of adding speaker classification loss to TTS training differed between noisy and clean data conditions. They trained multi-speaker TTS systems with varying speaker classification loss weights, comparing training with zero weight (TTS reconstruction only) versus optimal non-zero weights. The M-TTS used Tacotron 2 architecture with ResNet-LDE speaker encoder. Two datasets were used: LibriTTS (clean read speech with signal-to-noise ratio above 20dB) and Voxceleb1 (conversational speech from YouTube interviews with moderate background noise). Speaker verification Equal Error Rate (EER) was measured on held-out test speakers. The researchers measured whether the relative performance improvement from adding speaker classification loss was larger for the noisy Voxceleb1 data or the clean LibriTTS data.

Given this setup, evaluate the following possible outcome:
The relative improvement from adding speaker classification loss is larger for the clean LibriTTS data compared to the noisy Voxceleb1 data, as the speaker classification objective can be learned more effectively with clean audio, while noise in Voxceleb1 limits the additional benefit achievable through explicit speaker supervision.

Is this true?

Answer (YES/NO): NO